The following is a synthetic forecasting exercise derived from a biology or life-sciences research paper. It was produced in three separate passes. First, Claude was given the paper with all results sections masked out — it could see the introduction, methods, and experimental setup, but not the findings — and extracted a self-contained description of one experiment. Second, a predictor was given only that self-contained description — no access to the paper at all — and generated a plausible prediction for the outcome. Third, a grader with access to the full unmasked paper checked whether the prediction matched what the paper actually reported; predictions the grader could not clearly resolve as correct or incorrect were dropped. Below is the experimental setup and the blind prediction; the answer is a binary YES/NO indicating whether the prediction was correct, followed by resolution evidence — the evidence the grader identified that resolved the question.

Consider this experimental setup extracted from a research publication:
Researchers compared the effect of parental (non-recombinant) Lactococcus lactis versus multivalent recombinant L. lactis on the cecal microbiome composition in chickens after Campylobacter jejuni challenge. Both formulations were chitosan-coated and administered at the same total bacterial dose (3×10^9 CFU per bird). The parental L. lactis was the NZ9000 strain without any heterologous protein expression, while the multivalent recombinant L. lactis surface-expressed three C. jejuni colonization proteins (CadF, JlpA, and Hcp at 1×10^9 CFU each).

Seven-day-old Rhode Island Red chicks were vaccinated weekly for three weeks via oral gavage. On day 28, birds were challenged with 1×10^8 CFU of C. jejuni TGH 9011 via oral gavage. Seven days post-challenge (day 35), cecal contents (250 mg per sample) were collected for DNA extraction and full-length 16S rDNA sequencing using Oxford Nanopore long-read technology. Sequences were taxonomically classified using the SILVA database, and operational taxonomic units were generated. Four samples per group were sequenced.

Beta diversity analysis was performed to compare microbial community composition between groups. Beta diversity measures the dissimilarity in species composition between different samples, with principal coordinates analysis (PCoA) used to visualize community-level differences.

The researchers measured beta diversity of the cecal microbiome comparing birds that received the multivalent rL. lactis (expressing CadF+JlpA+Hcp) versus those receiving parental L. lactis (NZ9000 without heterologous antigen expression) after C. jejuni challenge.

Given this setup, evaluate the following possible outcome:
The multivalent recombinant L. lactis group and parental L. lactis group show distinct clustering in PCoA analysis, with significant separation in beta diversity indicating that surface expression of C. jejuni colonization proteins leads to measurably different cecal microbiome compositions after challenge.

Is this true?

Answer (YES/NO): NO